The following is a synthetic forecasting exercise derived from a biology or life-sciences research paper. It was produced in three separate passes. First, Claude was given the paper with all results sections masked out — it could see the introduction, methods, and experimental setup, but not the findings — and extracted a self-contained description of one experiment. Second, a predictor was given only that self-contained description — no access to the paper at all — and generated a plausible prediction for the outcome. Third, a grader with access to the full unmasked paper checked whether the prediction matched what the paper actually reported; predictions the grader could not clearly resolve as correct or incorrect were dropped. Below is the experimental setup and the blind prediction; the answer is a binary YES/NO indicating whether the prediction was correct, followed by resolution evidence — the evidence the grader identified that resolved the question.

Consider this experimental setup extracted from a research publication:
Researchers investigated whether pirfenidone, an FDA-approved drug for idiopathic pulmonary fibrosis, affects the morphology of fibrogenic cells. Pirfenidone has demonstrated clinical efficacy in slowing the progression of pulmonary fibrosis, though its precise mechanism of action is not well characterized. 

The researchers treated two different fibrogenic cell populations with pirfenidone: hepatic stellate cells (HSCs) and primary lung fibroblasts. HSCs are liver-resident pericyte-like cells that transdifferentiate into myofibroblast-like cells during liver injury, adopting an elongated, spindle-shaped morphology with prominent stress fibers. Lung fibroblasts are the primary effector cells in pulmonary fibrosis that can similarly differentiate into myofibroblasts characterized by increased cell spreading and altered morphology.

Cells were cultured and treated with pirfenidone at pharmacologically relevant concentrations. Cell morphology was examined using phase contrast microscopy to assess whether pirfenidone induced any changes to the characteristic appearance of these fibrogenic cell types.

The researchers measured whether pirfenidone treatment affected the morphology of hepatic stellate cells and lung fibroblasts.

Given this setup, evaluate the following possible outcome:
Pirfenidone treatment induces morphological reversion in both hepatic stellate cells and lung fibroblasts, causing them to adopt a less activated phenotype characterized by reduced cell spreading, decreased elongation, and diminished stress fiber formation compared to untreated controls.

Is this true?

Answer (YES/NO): NO